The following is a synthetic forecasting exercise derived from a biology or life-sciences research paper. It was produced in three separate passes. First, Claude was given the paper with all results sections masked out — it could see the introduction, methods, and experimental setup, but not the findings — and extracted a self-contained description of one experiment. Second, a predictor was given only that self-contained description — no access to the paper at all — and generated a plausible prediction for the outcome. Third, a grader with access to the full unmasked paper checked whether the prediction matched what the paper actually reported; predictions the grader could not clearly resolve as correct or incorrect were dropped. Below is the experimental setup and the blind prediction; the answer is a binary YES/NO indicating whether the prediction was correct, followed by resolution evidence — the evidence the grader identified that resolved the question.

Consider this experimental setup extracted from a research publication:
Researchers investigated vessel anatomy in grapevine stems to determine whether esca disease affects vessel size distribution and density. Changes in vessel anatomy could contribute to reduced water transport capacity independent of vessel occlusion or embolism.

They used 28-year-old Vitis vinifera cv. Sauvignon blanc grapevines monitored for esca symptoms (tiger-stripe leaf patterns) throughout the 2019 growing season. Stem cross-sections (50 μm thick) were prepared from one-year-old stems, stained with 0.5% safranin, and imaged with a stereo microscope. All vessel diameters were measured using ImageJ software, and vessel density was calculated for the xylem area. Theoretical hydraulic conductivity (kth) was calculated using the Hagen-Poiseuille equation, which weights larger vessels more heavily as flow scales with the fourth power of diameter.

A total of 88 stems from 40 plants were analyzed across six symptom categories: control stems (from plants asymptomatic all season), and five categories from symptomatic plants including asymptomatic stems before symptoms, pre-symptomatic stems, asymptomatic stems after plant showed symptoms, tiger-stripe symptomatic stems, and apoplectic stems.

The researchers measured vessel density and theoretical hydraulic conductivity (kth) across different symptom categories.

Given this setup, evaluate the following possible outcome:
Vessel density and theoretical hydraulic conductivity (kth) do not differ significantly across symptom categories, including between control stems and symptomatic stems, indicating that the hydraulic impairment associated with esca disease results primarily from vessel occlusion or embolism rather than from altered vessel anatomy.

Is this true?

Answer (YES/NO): YES